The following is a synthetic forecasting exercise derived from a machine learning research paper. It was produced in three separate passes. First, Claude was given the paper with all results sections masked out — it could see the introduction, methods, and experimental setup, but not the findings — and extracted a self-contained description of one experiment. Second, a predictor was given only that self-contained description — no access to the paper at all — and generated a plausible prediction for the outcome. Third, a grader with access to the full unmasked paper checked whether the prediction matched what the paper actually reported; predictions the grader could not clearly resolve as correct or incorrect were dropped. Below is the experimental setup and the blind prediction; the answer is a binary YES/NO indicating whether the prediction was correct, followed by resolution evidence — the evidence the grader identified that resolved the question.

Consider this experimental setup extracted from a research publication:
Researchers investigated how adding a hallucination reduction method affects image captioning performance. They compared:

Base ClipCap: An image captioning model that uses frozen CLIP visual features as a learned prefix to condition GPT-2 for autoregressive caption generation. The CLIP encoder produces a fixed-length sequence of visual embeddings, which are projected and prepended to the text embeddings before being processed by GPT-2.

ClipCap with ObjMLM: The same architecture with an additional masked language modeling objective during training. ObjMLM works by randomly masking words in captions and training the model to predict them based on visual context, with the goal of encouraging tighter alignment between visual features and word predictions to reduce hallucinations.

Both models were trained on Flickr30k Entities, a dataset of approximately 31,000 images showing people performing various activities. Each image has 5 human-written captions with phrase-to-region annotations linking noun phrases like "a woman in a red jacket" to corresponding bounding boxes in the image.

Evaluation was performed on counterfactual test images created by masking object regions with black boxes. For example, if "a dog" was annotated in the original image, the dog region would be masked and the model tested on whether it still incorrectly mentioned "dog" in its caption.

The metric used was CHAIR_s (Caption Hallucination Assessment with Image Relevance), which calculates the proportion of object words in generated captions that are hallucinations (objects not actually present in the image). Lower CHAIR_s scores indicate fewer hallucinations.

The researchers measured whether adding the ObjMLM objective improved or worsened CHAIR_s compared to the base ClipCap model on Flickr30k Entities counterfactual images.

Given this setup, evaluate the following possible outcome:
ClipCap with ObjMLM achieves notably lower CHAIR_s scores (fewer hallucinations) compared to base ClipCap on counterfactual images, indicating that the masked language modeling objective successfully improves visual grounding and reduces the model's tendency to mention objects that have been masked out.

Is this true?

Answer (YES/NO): NO